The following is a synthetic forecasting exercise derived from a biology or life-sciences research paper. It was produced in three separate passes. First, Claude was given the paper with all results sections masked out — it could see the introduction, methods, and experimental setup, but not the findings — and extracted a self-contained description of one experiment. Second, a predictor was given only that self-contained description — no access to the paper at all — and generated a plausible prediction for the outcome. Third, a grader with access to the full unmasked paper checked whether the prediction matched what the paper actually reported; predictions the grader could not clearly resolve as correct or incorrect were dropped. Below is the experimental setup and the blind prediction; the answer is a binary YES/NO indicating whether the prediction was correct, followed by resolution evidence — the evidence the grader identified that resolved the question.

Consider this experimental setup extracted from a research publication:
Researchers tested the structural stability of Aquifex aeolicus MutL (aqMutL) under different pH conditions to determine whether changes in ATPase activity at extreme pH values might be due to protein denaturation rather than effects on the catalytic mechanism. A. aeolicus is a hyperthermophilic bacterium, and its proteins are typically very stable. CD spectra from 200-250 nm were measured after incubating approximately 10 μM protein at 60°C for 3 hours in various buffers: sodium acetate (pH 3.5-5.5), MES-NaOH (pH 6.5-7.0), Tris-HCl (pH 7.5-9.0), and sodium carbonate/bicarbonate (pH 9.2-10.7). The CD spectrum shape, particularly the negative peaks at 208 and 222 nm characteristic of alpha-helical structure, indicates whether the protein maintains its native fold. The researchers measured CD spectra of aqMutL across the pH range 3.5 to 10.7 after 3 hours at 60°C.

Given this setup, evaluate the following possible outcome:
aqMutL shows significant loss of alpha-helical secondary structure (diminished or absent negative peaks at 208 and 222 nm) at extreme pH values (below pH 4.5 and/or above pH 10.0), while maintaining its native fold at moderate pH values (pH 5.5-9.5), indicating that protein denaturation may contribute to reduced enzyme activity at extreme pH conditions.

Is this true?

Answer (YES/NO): NO